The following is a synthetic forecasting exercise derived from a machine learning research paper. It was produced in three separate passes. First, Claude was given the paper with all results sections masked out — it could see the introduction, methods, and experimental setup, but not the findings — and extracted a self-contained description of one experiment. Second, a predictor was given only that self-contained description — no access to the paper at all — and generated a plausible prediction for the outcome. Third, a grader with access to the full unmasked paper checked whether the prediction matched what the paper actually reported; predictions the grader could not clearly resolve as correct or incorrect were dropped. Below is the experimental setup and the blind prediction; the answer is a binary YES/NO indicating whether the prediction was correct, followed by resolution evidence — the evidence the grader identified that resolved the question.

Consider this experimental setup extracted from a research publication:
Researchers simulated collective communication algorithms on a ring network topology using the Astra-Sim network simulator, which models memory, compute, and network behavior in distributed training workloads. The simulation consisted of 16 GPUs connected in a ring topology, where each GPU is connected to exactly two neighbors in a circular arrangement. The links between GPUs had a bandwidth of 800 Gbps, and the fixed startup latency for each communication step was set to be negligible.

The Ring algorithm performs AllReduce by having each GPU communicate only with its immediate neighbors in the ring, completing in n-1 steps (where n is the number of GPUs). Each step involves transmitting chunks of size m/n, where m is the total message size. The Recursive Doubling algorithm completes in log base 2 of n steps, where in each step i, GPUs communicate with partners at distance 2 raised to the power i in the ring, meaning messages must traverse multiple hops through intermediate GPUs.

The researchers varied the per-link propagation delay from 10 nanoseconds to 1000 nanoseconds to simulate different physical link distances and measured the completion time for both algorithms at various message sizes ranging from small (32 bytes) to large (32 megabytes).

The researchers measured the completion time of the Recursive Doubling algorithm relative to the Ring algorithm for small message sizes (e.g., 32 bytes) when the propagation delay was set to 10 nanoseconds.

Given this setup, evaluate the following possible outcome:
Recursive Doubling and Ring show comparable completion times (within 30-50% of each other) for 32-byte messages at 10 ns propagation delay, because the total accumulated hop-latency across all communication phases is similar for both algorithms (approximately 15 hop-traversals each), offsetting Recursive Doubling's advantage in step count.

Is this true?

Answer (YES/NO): NO